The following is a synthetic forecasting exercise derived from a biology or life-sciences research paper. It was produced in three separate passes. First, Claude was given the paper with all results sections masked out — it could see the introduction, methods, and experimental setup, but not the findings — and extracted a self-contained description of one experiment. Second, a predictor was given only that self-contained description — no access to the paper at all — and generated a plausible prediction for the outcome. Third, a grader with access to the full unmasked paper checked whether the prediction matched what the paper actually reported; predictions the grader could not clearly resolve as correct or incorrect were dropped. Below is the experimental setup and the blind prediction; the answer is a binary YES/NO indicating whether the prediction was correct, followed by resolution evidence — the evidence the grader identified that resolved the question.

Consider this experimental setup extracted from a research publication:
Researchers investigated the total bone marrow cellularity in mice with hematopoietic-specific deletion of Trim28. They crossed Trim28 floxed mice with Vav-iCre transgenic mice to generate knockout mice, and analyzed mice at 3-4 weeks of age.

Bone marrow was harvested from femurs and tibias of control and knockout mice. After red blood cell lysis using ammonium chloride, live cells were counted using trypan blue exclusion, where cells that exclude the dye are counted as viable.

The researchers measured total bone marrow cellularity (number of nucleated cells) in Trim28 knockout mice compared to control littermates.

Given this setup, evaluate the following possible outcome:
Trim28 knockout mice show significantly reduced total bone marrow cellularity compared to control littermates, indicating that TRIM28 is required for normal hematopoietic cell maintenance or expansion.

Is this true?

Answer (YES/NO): YES